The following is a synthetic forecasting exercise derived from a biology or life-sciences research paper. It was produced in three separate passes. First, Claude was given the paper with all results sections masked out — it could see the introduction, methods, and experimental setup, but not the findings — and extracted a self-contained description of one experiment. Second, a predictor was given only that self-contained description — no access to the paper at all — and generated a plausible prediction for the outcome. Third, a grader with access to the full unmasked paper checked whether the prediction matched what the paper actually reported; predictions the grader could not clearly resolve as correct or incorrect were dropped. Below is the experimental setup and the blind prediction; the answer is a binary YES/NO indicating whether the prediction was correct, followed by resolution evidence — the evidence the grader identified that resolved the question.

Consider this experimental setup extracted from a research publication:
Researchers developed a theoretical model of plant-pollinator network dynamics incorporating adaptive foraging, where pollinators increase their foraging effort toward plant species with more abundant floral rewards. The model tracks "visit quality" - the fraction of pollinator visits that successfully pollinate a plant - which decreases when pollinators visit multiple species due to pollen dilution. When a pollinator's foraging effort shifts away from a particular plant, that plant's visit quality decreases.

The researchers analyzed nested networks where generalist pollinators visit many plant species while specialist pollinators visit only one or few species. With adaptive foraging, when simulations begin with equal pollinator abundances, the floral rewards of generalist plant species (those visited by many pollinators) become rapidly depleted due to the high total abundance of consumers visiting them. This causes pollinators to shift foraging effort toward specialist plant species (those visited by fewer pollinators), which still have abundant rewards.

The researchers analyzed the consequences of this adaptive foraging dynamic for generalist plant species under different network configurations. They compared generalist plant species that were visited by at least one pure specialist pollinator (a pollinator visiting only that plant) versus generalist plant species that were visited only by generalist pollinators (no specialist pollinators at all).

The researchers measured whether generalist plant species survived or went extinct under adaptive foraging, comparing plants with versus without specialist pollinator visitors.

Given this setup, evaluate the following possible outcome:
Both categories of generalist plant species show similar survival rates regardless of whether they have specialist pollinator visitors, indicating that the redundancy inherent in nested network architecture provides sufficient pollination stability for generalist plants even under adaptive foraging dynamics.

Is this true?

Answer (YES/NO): NO